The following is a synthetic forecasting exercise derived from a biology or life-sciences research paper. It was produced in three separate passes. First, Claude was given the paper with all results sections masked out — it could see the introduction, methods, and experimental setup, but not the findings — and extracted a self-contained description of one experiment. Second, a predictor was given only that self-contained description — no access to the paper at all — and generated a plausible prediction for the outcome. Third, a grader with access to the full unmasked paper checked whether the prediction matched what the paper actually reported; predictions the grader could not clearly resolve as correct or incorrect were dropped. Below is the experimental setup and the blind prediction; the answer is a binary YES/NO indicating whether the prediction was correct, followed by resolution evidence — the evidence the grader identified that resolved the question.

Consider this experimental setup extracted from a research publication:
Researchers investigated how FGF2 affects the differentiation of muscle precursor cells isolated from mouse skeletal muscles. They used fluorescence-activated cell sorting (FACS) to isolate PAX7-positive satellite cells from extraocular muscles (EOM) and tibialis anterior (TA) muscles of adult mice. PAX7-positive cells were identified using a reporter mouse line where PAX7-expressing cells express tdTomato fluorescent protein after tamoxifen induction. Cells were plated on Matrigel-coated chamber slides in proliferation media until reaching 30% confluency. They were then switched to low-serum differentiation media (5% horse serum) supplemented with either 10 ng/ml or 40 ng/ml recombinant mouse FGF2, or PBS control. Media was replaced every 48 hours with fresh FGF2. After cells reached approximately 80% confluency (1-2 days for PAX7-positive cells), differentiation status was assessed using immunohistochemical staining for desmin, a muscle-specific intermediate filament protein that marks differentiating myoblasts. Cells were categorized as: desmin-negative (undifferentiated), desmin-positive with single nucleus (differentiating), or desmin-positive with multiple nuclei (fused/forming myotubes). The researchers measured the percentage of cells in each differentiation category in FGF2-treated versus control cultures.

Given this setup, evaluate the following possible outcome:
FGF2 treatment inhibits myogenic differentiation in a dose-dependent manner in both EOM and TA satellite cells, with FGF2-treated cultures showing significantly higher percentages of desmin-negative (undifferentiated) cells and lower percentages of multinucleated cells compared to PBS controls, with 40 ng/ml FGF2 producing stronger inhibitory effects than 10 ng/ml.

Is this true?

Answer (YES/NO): NO